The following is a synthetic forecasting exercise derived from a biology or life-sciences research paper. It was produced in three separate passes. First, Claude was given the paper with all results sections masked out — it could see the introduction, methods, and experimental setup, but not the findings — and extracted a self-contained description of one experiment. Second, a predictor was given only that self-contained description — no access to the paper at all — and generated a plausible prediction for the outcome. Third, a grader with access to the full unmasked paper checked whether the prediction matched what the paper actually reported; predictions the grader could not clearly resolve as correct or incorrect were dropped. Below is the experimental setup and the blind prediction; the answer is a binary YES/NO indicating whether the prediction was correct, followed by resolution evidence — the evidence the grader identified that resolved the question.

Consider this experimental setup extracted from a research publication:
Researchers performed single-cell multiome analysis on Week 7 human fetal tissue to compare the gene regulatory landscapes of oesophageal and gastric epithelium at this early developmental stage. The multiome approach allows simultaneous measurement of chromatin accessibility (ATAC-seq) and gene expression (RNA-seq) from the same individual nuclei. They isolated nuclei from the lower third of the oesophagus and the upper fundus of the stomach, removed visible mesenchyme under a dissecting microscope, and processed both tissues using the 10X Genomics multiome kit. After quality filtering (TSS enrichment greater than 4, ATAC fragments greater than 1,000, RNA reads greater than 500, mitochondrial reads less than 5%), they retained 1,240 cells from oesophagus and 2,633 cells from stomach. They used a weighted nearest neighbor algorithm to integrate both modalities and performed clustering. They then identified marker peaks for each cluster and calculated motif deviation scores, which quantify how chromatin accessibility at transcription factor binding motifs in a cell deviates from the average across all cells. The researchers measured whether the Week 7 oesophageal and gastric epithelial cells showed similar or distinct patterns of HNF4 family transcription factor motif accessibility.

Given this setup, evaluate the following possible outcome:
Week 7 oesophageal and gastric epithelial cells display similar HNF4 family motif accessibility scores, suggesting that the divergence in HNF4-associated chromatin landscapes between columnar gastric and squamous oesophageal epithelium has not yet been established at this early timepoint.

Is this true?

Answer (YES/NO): NO